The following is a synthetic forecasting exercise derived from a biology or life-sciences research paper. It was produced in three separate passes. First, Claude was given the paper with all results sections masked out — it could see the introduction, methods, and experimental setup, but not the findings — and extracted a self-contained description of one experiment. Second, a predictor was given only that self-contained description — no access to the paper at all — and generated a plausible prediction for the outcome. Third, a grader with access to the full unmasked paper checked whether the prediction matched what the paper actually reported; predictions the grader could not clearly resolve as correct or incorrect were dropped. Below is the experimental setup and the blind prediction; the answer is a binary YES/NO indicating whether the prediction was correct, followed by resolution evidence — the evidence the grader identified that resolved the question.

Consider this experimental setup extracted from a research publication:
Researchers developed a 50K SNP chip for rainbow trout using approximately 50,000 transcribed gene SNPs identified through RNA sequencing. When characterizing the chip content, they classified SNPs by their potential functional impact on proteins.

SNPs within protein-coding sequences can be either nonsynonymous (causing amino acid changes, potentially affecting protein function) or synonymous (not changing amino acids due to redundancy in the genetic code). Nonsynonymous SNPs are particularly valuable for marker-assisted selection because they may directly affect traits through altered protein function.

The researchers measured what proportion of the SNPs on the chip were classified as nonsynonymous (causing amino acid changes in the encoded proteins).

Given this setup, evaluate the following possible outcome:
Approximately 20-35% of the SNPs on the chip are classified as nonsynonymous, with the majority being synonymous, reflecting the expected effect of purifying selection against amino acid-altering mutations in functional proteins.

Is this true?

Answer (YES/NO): NO